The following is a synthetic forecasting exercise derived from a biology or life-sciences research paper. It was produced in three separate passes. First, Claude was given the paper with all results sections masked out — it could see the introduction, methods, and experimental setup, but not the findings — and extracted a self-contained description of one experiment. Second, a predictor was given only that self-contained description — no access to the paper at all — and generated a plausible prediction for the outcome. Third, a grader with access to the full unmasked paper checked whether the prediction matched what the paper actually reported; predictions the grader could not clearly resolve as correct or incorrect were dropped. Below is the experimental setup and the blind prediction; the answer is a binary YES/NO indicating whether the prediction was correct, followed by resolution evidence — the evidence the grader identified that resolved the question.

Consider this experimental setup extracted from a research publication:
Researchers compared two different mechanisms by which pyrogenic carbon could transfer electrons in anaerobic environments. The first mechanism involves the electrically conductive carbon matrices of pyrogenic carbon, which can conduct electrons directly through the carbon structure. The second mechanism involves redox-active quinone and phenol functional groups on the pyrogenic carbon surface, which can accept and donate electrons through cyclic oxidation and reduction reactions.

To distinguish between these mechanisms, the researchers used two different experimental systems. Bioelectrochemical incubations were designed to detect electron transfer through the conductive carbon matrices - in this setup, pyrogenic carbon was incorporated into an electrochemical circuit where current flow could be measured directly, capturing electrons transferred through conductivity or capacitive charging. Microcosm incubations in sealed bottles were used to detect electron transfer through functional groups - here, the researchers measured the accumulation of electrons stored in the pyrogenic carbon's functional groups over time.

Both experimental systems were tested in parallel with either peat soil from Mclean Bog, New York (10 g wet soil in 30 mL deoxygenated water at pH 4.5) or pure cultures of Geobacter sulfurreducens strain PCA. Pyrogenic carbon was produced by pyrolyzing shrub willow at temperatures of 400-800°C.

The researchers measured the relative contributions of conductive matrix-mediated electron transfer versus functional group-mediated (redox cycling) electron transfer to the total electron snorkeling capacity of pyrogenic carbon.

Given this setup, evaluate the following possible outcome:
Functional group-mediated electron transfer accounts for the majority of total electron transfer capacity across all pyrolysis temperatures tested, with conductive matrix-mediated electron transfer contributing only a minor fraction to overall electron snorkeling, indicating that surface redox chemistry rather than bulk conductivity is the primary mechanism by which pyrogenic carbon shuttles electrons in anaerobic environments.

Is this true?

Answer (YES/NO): NO